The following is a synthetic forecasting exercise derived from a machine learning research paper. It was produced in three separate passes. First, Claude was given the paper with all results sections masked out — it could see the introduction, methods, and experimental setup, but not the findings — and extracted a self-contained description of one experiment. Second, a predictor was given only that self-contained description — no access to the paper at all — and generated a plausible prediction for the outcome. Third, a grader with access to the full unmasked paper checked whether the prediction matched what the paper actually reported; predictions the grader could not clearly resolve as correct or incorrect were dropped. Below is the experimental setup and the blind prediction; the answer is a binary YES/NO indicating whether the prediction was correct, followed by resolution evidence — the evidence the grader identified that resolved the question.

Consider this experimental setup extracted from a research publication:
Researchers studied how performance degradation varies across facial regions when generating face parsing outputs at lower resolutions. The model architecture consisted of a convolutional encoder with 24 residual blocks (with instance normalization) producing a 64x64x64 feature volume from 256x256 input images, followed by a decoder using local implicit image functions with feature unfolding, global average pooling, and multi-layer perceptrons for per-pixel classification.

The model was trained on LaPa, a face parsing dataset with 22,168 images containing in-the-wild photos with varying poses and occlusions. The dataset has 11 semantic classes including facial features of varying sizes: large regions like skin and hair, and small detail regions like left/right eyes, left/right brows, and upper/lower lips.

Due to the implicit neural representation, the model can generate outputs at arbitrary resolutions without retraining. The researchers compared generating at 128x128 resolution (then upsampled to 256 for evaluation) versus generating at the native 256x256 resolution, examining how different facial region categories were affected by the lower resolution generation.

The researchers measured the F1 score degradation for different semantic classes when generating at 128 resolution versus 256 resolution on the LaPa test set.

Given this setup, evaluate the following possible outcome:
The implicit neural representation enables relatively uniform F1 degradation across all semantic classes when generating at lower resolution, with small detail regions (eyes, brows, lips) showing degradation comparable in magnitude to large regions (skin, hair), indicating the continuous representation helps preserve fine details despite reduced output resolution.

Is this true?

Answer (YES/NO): NO